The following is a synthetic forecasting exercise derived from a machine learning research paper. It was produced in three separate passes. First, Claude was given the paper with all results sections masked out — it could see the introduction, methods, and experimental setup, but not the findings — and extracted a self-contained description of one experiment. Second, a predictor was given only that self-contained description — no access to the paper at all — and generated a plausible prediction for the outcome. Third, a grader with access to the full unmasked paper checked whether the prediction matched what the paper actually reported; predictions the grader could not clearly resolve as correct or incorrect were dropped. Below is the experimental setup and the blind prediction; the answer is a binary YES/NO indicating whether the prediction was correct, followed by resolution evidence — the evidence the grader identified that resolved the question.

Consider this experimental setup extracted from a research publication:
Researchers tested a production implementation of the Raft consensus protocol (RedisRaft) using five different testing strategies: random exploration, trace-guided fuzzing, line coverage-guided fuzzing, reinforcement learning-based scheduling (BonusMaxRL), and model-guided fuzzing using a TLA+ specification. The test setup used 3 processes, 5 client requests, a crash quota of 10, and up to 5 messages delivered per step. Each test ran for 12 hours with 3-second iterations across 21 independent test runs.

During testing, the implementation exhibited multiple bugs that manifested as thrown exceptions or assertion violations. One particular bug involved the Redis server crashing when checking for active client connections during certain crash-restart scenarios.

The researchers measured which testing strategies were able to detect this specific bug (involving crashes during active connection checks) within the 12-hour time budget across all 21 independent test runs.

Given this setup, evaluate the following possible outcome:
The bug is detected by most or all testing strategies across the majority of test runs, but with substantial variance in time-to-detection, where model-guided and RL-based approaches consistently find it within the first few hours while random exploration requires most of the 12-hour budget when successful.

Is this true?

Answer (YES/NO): NO